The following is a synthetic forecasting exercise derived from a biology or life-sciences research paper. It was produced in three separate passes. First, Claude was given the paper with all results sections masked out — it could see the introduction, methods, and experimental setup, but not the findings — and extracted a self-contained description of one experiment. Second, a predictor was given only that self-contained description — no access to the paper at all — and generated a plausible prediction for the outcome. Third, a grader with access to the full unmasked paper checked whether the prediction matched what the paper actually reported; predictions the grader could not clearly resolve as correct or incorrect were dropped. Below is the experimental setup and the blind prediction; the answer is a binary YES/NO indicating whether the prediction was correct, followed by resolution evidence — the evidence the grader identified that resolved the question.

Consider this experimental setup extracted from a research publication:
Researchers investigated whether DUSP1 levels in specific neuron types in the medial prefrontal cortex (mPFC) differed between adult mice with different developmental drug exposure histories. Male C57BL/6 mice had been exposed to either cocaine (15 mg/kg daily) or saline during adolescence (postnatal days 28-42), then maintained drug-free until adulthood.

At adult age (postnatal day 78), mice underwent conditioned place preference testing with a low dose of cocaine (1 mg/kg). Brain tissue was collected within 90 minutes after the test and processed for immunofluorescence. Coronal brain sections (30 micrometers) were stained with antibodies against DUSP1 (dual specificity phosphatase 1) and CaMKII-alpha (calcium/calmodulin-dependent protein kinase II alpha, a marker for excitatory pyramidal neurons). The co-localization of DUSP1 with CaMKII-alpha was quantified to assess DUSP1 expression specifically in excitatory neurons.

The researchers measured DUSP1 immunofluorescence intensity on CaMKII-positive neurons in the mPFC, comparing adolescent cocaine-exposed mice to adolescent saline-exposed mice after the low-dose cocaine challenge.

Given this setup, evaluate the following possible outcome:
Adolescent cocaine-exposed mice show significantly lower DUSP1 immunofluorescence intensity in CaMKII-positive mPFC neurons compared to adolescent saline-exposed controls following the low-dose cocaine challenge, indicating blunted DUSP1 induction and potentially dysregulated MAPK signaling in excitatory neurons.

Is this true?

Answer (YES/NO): YES